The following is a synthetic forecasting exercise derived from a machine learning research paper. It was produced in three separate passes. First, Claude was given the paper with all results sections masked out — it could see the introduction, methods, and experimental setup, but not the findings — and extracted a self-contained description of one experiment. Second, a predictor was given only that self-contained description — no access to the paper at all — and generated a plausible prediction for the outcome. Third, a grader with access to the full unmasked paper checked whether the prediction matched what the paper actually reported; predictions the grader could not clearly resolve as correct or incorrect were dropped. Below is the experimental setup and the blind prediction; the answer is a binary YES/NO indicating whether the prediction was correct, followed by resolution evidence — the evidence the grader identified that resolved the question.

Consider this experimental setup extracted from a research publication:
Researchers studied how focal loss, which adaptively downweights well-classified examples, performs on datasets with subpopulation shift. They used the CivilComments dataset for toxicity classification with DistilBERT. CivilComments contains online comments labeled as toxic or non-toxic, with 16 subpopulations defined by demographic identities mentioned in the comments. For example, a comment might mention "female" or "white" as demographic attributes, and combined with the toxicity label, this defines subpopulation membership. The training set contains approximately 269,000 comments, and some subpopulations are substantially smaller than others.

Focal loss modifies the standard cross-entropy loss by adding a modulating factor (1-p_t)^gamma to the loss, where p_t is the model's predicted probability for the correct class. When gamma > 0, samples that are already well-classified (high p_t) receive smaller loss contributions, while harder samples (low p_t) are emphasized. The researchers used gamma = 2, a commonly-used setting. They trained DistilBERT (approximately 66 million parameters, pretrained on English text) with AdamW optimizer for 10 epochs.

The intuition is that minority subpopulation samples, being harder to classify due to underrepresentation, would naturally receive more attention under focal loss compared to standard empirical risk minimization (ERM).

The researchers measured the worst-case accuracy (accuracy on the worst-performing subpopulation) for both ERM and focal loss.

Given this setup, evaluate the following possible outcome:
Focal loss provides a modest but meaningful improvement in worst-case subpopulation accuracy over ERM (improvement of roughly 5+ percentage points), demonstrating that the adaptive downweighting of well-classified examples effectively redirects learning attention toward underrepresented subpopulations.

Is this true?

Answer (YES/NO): NO